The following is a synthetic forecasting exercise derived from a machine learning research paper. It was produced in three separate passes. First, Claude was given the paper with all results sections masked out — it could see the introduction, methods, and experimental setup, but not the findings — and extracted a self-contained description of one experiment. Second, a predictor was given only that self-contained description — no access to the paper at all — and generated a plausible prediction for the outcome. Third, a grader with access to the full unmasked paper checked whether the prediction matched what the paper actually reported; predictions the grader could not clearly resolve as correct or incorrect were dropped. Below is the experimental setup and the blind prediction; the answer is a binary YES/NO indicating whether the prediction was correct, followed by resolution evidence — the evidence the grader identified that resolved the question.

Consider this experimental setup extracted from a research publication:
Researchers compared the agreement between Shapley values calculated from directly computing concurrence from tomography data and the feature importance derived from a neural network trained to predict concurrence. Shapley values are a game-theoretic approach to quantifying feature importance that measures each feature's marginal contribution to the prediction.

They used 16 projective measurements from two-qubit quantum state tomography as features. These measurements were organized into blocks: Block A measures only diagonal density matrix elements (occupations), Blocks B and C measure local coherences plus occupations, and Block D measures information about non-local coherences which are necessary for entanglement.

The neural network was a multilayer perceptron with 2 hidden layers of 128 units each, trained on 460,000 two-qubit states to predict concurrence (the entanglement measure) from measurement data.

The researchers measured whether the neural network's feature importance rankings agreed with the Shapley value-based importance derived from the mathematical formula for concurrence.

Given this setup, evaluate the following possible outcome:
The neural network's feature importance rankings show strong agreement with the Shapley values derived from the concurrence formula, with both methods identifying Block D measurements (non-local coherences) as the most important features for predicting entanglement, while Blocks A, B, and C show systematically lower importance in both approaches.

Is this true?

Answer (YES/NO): NO